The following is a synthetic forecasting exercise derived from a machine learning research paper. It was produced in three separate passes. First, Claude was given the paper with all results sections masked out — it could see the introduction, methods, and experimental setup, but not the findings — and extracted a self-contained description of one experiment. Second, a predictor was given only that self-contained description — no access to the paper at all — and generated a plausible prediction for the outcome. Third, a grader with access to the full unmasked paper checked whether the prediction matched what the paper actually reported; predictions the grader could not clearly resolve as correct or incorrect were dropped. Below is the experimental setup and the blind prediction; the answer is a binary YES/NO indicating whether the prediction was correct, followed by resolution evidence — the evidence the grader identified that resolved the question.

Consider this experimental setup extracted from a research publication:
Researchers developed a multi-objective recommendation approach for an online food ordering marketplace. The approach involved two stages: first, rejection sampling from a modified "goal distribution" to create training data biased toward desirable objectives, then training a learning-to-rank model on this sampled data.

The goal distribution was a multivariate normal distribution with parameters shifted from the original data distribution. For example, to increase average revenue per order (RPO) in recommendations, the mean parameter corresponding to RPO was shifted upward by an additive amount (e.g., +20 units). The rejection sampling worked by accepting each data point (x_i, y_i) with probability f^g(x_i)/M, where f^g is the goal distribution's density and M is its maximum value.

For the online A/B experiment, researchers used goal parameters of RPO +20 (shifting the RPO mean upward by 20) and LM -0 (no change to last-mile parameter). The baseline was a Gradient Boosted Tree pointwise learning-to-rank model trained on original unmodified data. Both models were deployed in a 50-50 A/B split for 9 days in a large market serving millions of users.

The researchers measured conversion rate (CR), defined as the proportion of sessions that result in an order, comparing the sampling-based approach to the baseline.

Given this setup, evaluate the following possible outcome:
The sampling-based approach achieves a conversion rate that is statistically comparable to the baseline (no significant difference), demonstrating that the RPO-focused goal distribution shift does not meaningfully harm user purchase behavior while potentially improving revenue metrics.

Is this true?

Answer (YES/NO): YES